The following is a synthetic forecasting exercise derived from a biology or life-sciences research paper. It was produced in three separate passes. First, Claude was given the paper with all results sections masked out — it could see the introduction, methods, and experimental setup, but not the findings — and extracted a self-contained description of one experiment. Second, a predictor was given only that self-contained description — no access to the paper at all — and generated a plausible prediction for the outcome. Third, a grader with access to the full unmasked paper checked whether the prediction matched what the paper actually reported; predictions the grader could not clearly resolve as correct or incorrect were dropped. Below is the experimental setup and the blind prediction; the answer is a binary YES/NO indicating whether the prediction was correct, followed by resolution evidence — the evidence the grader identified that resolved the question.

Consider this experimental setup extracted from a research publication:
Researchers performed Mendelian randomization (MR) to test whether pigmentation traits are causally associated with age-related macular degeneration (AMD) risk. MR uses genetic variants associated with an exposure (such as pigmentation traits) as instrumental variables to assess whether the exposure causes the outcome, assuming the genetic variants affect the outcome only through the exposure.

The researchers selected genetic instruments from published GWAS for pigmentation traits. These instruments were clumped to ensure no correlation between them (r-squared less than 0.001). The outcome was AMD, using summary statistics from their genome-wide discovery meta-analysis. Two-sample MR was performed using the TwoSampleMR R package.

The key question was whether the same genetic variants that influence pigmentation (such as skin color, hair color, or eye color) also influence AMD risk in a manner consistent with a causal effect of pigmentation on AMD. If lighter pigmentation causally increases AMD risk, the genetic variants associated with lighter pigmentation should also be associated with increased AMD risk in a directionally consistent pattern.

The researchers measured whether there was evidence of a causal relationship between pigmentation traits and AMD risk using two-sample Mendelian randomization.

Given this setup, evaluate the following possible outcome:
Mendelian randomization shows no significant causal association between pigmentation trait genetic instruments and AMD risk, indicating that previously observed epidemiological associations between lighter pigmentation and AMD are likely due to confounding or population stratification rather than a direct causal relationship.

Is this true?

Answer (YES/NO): NO